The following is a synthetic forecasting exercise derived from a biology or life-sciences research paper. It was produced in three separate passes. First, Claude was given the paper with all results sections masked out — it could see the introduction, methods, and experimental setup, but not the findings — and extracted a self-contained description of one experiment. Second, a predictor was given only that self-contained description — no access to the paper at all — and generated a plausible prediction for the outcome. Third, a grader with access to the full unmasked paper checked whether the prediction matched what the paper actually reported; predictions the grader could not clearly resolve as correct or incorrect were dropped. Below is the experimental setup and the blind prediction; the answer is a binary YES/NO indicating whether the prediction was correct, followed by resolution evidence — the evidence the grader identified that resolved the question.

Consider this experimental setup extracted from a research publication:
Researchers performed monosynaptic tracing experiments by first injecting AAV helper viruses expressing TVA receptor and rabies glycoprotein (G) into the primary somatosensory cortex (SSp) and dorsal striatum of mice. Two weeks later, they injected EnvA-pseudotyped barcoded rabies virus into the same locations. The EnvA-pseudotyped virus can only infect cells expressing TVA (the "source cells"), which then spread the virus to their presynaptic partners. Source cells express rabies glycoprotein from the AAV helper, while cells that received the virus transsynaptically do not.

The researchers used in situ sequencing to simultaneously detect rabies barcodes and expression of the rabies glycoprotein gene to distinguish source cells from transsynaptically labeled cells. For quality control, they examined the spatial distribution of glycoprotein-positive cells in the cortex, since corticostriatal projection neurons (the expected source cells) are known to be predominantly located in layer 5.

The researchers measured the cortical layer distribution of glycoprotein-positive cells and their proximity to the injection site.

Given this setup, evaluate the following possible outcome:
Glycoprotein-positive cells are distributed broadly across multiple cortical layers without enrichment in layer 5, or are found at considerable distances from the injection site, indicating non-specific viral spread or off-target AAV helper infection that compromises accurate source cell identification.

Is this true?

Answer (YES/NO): NO